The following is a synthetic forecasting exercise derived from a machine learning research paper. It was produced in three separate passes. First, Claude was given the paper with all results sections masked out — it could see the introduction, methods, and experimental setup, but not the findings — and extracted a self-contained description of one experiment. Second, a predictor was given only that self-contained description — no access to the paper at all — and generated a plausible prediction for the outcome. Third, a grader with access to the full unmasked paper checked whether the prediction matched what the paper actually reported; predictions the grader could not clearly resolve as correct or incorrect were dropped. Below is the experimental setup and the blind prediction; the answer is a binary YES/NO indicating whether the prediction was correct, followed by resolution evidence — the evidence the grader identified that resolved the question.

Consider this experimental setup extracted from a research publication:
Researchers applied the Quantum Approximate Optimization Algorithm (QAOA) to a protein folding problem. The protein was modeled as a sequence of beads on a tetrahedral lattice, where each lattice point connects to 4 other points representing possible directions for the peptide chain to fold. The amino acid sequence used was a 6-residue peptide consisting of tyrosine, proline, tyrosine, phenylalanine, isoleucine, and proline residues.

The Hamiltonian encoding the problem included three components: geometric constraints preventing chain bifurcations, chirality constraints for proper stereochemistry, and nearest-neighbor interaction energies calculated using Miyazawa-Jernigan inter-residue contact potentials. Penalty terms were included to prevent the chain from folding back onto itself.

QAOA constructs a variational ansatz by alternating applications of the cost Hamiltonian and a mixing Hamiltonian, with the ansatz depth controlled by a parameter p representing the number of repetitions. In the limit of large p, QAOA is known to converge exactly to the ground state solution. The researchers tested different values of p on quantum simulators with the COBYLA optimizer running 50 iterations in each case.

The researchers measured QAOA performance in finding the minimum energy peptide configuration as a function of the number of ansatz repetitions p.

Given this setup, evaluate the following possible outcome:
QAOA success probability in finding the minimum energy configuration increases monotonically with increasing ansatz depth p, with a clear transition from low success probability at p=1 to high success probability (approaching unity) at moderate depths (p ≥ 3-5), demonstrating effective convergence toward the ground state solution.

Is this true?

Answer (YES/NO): NO